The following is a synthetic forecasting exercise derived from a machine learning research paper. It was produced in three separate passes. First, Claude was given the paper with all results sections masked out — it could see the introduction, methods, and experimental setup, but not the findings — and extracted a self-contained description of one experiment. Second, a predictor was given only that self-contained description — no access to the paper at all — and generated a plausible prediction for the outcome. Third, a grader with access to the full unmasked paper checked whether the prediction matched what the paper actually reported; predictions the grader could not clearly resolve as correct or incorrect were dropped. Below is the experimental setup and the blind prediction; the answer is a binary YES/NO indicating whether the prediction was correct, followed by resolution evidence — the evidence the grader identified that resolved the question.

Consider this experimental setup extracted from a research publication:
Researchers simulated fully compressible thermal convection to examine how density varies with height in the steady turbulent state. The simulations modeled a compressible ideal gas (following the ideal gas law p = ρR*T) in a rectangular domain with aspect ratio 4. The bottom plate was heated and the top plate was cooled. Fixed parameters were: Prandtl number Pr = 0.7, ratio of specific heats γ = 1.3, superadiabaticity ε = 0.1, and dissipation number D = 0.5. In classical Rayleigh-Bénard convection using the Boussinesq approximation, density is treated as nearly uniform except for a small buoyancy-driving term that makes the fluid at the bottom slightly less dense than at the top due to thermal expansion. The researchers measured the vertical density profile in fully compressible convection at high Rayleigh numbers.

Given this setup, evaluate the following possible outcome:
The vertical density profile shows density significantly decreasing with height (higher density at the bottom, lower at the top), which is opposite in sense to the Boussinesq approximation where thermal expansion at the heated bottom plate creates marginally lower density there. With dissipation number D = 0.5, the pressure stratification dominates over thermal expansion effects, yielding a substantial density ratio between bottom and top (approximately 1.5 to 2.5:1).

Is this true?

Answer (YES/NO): NO